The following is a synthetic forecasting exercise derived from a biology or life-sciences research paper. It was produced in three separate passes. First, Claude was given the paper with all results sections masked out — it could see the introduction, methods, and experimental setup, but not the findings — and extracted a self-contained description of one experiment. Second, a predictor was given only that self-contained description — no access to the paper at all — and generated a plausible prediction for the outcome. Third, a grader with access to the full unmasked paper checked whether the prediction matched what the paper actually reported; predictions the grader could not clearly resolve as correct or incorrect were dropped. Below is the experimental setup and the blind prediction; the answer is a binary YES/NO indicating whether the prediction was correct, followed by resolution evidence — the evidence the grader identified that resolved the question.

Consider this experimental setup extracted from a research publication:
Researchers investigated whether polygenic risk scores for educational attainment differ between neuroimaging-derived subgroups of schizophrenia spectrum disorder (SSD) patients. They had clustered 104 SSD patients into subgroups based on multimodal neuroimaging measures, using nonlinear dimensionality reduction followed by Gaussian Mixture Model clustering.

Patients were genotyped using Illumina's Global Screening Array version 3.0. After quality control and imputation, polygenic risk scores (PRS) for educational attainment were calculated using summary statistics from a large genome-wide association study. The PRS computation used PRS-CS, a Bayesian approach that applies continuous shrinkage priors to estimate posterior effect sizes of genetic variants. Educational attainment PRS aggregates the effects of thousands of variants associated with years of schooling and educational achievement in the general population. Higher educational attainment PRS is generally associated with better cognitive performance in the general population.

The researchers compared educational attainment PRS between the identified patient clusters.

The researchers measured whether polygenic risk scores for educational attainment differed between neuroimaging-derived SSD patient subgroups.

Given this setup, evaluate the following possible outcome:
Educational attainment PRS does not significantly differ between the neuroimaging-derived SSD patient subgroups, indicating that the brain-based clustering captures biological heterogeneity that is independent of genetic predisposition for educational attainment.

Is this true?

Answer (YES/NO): YES